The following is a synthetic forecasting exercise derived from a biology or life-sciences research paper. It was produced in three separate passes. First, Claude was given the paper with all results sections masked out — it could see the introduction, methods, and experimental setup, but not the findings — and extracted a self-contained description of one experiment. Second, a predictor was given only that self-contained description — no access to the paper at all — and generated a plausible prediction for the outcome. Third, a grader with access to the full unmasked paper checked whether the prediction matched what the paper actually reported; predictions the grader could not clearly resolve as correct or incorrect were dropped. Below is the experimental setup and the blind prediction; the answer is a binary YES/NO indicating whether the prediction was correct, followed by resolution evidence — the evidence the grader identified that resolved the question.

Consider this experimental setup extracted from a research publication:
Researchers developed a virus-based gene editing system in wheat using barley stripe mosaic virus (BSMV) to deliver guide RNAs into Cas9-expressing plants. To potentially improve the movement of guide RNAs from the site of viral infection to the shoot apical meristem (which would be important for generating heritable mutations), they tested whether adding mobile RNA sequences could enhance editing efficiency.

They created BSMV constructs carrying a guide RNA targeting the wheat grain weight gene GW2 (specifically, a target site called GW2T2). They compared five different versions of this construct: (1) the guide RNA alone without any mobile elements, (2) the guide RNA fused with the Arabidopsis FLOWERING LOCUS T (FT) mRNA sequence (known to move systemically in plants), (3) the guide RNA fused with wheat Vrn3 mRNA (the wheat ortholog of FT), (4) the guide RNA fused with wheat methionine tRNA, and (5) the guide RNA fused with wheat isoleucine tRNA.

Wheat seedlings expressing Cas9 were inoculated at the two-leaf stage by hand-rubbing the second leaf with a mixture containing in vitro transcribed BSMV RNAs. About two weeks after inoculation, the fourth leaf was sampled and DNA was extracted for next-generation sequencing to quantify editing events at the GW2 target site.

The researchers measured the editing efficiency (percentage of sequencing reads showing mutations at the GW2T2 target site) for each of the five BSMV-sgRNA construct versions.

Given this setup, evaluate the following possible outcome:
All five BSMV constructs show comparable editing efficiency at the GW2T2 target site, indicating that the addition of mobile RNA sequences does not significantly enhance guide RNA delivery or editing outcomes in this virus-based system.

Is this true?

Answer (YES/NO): NO